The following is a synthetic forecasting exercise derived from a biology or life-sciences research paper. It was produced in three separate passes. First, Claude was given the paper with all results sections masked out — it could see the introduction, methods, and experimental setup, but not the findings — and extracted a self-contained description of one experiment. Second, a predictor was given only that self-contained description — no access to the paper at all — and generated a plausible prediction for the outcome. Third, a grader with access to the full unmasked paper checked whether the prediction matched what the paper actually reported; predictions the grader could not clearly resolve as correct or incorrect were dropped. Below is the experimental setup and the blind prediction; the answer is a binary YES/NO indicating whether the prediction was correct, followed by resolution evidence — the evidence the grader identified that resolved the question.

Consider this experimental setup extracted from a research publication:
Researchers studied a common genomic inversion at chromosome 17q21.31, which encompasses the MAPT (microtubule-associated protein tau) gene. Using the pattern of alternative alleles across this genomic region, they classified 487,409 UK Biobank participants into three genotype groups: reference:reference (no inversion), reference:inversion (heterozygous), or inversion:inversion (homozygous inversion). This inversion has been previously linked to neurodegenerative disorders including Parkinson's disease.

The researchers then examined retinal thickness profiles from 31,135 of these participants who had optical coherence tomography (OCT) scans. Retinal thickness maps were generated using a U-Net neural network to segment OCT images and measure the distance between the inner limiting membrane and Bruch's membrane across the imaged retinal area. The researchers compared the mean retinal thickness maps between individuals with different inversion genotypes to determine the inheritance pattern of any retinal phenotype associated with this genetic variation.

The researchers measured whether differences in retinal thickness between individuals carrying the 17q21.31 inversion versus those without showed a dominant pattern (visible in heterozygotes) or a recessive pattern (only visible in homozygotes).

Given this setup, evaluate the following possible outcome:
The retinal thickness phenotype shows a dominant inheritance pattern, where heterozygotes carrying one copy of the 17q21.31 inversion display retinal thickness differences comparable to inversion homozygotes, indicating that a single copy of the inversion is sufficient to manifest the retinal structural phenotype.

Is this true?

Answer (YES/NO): NO